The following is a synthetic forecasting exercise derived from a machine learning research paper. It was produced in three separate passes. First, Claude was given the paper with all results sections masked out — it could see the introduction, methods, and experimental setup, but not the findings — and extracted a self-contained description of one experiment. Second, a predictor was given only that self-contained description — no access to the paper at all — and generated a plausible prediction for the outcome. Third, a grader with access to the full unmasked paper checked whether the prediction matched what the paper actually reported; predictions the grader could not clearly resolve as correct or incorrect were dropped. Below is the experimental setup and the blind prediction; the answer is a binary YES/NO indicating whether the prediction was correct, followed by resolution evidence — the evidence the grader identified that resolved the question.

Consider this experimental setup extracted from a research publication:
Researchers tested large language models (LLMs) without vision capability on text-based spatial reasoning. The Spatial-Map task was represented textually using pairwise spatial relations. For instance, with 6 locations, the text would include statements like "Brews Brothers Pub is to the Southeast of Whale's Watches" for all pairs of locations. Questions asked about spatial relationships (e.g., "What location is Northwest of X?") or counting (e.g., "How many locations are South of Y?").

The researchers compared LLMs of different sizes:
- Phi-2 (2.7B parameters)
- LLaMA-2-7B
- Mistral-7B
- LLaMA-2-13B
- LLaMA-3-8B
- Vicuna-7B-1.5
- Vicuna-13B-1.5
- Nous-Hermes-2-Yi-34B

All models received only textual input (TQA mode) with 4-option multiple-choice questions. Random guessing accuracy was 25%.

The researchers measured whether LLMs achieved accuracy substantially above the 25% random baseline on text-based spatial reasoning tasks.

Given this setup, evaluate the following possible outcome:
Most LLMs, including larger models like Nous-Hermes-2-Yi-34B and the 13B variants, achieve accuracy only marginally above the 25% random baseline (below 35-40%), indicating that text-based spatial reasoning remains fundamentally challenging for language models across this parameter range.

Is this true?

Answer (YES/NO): YES